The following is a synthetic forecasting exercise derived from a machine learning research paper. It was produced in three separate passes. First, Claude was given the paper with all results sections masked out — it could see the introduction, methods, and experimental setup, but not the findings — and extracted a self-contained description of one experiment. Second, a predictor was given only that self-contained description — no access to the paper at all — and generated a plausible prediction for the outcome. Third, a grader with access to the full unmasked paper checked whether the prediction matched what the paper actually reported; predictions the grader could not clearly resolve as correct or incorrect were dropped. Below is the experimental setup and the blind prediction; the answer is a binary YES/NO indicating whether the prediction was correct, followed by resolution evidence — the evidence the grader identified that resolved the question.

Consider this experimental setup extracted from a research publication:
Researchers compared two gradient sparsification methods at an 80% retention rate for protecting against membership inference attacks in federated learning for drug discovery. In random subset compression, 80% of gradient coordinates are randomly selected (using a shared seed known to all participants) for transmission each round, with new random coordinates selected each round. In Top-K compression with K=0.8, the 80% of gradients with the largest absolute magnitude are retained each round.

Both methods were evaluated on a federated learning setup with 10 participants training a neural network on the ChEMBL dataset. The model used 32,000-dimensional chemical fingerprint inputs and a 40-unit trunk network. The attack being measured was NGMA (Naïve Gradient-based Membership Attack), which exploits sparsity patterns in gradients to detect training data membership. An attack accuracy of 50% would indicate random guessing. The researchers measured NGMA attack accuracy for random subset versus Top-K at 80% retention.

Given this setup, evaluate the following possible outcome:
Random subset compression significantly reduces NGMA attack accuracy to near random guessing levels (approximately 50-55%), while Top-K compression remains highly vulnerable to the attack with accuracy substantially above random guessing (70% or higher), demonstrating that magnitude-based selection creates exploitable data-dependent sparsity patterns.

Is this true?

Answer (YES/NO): NO